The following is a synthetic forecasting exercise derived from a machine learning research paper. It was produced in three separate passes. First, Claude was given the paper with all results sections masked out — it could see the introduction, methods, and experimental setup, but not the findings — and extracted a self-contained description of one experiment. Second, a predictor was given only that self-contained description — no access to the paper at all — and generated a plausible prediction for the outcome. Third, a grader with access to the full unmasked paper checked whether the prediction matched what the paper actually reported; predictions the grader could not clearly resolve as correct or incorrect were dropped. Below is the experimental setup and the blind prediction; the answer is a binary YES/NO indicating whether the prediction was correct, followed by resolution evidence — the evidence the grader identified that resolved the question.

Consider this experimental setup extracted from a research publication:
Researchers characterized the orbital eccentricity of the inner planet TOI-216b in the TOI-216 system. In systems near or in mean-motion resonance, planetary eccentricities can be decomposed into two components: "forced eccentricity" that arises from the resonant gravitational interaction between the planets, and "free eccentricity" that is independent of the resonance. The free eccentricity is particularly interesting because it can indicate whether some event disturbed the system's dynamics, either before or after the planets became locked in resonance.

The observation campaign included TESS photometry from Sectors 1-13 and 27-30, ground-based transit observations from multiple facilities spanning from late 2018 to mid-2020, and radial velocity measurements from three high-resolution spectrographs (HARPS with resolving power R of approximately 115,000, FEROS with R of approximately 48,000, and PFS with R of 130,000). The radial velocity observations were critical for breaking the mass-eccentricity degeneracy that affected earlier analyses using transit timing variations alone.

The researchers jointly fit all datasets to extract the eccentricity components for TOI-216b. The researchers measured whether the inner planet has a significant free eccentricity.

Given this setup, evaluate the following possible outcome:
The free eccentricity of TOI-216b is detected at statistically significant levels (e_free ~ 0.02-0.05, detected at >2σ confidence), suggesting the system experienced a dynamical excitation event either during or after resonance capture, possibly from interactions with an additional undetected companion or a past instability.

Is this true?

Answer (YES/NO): YES